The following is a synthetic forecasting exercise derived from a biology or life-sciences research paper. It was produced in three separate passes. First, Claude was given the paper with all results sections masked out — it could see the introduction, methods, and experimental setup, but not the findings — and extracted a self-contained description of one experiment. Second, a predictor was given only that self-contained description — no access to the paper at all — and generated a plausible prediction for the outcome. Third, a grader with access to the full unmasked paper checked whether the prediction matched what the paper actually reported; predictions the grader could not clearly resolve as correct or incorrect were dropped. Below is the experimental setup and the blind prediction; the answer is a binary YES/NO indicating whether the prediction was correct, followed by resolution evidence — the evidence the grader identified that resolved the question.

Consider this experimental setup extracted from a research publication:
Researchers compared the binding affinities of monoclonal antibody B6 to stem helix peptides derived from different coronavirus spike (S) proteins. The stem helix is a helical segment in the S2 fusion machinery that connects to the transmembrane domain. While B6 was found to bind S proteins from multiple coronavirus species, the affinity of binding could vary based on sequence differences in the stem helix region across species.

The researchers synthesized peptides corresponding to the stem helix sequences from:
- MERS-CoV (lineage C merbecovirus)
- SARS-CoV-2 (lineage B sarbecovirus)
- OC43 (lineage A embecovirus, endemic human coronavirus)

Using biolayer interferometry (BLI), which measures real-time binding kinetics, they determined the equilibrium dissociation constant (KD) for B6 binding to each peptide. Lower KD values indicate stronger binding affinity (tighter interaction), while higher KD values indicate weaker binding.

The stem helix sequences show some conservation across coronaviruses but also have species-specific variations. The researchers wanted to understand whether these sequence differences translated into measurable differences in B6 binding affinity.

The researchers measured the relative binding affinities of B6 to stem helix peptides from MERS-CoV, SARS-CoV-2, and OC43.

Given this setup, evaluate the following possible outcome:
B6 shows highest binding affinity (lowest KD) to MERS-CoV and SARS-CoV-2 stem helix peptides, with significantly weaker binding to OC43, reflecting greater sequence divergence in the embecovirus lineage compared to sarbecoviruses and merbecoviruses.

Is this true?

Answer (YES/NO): NO